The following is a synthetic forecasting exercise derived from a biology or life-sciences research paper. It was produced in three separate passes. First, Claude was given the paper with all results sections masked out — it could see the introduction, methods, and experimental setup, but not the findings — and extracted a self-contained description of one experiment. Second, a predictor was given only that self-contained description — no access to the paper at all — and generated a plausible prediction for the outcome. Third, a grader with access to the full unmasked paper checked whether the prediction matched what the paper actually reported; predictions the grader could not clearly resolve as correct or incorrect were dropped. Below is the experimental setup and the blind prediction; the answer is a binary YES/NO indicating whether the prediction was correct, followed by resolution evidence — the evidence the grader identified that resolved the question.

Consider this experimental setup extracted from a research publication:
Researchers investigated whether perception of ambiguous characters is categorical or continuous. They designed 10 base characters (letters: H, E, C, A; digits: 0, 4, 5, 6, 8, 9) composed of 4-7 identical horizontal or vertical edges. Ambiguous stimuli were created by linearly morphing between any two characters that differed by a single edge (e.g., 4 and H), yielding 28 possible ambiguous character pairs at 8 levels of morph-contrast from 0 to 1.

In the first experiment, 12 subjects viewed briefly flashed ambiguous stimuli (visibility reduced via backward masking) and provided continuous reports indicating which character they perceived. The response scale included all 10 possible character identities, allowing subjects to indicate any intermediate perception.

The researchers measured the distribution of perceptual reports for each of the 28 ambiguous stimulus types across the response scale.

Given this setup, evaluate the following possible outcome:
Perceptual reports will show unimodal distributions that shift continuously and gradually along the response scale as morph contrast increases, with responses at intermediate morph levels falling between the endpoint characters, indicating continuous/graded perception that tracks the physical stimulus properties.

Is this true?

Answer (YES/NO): NO